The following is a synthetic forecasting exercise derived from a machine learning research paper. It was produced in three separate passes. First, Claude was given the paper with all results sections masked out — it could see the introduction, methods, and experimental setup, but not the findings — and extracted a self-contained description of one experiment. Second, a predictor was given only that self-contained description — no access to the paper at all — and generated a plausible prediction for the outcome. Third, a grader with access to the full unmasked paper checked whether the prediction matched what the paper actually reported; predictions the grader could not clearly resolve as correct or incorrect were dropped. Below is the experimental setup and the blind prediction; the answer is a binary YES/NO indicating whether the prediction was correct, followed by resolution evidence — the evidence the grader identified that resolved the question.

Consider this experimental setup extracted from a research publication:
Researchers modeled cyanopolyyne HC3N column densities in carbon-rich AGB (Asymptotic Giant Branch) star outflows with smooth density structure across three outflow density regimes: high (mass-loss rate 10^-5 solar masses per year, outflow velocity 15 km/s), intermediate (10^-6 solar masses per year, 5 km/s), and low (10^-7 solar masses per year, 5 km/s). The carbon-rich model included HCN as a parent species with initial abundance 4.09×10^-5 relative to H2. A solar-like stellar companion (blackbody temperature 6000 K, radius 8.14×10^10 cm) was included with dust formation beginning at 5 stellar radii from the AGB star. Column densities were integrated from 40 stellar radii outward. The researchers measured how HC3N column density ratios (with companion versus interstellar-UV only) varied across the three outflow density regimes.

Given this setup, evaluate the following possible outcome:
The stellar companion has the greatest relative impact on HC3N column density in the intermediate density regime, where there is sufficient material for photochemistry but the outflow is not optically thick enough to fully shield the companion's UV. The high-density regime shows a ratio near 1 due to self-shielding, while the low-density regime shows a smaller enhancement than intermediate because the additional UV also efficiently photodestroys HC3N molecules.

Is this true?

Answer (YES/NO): NO